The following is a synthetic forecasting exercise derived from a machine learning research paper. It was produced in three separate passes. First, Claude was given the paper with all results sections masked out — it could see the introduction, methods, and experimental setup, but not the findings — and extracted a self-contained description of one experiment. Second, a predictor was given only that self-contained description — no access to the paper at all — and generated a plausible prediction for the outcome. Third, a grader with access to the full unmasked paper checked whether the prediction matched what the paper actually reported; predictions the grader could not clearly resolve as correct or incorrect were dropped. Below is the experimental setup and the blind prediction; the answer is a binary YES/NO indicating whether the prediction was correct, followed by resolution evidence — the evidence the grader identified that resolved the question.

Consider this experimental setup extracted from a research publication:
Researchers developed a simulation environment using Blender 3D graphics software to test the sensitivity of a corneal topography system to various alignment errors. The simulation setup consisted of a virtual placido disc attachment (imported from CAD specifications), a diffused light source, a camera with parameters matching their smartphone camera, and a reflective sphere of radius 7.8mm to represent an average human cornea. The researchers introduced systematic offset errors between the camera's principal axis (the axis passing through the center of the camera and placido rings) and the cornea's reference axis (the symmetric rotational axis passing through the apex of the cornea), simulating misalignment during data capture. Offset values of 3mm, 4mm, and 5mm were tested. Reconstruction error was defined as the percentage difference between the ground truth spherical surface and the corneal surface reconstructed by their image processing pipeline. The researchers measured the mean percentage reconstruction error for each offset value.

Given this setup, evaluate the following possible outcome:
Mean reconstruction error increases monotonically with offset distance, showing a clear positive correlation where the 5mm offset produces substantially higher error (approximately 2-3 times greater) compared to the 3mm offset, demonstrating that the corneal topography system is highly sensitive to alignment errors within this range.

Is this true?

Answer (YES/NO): YES